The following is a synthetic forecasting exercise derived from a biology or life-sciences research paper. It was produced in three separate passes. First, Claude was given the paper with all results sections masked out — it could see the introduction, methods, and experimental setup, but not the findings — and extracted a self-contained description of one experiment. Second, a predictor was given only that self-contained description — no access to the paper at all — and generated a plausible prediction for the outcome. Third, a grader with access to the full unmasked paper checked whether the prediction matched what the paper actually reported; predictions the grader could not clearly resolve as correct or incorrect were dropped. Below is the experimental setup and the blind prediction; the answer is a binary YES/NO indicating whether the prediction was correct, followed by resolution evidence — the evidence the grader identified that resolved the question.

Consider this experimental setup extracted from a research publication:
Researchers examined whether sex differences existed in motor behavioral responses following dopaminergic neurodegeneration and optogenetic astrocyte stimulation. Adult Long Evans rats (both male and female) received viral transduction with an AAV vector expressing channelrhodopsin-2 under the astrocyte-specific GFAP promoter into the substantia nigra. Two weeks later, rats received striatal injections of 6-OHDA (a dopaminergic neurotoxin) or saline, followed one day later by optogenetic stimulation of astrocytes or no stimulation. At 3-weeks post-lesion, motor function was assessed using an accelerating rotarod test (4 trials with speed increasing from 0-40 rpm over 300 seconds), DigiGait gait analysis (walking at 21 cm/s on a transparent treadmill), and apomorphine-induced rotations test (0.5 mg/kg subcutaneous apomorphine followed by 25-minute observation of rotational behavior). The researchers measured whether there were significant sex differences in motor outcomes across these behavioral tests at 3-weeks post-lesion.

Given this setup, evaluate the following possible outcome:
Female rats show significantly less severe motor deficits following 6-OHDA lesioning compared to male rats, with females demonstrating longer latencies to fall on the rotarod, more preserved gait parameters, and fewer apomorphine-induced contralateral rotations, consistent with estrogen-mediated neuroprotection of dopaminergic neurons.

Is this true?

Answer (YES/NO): NO